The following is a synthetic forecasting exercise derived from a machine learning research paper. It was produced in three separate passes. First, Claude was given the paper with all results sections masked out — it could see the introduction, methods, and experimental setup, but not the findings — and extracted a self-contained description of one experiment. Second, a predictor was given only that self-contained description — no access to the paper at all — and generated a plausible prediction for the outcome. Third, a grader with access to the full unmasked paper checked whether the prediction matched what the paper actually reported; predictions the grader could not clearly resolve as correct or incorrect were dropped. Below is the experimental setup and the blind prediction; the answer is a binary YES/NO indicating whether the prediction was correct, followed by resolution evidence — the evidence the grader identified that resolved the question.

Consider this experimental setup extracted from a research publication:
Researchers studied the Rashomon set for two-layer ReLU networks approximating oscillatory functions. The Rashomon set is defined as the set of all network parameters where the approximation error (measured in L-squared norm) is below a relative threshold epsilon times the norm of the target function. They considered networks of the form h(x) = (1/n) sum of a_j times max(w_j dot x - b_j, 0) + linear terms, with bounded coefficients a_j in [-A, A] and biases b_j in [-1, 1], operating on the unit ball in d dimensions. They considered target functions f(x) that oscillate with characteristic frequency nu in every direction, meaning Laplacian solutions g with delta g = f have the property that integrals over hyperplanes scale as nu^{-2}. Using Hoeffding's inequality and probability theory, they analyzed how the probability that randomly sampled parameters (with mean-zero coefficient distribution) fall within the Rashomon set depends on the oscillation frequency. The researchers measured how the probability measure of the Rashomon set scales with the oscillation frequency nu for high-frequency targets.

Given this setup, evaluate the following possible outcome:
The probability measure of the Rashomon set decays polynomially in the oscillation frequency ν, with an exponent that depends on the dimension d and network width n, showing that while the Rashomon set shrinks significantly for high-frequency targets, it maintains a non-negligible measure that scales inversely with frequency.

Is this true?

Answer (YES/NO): NO